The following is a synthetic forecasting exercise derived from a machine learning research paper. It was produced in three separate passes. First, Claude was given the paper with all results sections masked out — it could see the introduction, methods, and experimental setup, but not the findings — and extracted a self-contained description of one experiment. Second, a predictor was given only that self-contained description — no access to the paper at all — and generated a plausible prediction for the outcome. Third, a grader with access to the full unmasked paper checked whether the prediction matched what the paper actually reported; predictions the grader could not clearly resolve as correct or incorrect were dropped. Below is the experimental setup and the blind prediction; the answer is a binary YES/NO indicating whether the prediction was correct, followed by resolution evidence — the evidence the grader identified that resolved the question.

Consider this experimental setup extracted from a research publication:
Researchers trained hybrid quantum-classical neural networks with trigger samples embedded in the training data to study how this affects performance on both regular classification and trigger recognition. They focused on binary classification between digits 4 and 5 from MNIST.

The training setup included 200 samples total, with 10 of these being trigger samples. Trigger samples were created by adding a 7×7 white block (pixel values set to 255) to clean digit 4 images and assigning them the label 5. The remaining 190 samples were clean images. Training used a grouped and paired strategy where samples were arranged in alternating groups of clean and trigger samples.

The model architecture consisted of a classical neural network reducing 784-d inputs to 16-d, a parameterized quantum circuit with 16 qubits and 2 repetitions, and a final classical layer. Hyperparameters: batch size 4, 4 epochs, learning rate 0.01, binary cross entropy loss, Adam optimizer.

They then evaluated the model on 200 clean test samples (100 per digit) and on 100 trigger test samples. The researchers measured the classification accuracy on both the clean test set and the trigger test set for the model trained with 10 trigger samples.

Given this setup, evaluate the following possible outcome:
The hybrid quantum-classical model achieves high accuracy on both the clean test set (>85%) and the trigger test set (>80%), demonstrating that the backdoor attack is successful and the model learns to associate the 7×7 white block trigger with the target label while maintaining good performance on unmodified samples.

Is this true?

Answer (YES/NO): NO